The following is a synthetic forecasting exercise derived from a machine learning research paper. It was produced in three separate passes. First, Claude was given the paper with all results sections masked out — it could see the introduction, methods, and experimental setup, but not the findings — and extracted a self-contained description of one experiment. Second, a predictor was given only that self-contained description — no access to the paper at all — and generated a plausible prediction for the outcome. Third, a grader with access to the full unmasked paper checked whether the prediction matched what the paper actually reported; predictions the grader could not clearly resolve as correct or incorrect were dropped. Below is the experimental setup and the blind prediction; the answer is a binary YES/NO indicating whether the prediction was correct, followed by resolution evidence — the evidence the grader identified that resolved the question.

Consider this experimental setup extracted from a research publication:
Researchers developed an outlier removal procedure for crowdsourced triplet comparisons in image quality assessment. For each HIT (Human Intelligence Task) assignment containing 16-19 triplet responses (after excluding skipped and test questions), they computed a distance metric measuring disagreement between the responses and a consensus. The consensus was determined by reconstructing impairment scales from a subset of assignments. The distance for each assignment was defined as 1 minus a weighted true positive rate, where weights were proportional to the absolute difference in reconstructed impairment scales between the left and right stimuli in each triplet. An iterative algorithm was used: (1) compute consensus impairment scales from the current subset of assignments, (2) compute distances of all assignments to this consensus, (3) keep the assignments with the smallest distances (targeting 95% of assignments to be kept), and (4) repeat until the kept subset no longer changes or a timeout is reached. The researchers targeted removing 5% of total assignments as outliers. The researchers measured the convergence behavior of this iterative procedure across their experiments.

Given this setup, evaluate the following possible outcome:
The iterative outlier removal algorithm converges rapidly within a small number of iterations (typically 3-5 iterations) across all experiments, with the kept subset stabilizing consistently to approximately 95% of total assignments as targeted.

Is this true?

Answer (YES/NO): NO